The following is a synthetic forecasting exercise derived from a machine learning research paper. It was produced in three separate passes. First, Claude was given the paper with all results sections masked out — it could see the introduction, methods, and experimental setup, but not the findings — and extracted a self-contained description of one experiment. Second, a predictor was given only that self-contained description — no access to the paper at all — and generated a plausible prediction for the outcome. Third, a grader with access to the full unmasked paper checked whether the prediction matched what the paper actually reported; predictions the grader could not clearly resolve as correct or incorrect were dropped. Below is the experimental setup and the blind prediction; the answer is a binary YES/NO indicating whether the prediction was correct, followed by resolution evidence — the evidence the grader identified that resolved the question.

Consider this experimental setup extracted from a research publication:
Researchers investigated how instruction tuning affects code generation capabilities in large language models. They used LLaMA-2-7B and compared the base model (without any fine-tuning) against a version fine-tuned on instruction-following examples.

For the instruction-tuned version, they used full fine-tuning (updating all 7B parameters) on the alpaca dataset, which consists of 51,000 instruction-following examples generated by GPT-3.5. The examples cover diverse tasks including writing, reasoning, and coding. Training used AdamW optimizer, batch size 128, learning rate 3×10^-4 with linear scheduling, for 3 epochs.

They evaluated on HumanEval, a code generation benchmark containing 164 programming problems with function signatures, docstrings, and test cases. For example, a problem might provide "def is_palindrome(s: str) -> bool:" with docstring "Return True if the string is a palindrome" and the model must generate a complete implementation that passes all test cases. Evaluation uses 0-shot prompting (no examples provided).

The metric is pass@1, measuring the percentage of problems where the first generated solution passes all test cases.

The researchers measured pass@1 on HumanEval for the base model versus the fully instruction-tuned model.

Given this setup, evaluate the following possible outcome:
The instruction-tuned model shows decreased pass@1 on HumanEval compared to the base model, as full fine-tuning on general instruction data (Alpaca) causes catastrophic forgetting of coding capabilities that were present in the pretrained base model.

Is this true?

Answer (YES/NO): NO